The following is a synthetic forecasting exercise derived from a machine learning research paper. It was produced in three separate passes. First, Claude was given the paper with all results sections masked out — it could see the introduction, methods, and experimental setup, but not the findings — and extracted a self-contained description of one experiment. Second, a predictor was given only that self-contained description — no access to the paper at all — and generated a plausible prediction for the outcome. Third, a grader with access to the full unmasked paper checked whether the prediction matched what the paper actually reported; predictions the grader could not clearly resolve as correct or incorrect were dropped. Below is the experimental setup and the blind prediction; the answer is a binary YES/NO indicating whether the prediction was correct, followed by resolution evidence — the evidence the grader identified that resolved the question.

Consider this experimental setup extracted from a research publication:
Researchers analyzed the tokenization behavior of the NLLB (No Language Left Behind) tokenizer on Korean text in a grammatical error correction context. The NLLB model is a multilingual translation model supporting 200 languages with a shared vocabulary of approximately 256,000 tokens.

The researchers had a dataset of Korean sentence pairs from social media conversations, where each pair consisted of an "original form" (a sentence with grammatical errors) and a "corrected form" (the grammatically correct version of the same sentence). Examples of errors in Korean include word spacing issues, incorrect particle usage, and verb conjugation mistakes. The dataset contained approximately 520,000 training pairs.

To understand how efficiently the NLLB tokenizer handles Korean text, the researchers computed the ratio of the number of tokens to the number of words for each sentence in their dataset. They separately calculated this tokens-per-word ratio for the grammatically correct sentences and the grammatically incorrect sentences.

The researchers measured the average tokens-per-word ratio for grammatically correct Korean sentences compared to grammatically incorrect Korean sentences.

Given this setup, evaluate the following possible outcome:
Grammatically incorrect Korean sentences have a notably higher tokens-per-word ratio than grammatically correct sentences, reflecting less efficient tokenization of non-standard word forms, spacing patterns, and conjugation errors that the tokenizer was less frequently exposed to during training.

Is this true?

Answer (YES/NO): YES